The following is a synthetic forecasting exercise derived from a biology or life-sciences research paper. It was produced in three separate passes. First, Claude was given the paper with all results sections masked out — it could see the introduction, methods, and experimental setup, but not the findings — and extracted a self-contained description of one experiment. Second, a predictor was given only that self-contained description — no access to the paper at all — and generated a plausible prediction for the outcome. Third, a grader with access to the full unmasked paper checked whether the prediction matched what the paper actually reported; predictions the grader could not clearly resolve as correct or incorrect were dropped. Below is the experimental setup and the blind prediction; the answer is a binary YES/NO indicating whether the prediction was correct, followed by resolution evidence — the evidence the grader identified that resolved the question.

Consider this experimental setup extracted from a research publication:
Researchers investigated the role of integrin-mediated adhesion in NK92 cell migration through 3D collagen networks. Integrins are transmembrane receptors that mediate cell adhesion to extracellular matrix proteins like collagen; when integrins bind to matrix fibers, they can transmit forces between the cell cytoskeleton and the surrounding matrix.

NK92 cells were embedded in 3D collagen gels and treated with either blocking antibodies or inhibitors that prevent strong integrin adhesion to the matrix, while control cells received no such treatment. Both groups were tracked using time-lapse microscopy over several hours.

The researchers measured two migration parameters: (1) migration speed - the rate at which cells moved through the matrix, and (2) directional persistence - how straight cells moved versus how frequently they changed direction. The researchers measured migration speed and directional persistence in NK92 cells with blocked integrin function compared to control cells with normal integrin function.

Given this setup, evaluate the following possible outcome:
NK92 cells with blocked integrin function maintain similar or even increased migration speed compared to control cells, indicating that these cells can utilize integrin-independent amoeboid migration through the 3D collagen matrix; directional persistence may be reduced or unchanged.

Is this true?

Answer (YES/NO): YES